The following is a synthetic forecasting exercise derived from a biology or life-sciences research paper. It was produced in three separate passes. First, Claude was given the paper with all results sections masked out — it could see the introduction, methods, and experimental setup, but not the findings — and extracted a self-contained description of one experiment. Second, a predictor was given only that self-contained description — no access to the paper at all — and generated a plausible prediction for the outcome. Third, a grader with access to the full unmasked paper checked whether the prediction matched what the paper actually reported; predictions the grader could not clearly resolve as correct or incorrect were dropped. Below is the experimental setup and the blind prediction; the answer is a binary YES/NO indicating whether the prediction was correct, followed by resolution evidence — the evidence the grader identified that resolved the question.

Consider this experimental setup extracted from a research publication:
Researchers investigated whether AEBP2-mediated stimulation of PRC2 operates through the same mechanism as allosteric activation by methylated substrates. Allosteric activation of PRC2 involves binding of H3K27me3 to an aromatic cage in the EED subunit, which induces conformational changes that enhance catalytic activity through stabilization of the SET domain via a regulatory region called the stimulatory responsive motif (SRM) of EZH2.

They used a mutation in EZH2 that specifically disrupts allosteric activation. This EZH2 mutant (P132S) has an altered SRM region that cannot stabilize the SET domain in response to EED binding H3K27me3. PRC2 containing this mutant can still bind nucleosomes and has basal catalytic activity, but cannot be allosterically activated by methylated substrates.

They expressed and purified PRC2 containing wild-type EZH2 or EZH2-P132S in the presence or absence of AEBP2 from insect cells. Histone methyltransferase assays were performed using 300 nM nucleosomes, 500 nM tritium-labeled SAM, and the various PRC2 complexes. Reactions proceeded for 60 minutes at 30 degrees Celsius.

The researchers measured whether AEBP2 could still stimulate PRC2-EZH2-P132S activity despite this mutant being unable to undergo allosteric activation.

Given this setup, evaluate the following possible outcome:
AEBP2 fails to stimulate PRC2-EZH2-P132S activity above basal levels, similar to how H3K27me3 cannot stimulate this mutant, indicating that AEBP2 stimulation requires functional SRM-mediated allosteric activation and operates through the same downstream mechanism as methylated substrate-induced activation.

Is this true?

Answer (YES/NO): NO